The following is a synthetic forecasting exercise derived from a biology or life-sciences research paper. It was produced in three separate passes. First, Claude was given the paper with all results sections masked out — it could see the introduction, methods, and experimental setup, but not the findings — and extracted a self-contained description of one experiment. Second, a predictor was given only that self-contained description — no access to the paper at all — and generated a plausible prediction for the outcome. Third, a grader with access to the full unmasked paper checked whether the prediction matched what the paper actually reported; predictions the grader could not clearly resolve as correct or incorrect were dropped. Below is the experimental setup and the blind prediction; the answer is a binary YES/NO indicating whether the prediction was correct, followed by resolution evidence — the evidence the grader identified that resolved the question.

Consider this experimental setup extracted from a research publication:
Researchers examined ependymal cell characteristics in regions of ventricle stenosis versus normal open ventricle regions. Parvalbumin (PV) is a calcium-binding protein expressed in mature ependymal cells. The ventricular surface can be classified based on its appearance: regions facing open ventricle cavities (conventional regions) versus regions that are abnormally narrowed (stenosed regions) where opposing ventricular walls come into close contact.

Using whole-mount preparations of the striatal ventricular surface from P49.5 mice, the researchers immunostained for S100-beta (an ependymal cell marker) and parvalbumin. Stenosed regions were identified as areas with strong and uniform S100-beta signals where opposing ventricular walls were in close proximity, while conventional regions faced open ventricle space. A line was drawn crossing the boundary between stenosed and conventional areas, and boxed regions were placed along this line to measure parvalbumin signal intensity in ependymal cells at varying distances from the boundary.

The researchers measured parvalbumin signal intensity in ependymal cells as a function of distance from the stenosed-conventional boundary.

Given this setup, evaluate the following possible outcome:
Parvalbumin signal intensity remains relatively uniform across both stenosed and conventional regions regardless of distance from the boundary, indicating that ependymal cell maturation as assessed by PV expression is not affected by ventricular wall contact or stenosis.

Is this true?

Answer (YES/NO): NO